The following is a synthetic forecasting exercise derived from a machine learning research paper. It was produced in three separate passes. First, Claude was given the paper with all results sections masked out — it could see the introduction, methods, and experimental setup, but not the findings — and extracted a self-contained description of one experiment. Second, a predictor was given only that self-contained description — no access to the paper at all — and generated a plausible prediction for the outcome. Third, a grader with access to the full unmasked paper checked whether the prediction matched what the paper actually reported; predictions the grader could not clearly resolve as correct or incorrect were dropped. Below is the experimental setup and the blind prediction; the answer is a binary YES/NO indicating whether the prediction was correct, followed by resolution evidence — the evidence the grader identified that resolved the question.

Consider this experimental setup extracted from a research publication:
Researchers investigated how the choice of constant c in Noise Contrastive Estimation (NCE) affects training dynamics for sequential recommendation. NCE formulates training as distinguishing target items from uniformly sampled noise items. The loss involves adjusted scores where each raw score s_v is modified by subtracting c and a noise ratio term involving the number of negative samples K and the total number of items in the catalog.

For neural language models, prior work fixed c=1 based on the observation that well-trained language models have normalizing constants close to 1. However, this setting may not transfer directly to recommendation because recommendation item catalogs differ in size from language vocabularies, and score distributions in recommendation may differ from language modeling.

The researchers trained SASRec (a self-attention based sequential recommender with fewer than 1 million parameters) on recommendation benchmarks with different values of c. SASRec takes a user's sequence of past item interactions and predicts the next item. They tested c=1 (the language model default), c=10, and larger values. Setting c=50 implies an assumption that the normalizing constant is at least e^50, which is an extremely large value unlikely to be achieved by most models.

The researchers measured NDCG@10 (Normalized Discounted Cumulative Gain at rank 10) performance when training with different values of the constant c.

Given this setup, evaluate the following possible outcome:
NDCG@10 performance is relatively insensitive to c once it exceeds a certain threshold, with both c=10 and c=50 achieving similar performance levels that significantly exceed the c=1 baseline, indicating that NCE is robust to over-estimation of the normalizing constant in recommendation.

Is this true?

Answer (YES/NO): NO